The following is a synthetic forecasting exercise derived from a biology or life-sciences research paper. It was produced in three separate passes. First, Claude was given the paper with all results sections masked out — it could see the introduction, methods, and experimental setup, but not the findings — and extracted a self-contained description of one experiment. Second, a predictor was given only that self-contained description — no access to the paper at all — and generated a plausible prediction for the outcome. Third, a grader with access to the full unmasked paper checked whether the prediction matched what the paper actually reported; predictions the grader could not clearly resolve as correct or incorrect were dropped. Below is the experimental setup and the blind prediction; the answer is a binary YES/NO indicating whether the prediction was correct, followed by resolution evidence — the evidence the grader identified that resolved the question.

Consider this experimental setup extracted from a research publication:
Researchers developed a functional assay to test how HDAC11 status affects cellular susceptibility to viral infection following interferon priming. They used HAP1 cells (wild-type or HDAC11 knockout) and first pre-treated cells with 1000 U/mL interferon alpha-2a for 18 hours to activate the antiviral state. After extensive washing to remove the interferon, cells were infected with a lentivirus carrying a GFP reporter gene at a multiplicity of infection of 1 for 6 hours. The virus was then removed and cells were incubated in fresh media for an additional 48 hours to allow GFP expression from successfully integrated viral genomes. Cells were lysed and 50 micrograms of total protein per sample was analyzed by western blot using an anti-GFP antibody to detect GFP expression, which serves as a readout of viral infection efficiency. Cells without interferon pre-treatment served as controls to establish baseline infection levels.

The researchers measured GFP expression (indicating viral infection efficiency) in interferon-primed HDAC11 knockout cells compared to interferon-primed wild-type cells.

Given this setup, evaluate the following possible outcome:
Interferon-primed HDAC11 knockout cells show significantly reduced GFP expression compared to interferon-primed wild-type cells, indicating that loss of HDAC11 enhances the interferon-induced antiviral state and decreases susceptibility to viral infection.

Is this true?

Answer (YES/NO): YES